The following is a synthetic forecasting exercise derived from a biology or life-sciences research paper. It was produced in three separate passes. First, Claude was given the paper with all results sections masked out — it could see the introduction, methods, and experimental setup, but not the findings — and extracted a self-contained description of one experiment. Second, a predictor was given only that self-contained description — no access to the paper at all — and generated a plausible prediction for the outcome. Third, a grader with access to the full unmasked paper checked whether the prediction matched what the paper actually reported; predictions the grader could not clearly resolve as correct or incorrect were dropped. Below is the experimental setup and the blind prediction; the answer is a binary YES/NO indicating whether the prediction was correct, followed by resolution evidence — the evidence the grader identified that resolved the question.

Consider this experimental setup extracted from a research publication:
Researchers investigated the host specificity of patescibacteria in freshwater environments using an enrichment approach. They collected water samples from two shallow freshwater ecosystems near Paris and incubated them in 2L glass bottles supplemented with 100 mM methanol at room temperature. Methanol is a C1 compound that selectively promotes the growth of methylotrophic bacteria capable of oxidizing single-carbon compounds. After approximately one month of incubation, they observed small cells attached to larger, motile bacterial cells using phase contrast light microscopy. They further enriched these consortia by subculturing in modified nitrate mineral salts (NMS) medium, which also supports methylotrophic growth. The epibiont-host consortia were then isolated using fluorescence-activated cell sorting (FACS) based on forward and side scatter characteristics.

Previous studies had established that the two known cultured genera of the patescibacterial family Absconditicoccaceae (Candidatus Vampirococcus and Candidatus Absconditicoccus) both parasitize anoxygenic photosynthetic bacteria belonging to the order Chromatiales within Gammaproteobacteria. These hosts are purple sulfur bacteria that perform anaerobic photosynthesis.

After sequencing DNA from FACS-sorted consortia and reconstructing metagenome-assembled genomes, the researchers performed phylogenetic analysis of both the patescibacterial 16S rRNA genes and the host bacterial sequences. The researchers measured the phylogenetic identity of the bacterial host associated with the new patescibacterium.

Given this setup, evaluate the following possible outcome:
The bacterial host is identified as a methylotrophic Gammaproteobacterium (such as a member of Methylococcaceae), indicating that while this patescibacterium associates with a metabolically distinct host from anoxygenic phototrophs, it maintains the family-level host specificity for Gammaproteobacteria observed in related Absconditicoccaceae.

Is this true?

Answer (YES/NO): NO